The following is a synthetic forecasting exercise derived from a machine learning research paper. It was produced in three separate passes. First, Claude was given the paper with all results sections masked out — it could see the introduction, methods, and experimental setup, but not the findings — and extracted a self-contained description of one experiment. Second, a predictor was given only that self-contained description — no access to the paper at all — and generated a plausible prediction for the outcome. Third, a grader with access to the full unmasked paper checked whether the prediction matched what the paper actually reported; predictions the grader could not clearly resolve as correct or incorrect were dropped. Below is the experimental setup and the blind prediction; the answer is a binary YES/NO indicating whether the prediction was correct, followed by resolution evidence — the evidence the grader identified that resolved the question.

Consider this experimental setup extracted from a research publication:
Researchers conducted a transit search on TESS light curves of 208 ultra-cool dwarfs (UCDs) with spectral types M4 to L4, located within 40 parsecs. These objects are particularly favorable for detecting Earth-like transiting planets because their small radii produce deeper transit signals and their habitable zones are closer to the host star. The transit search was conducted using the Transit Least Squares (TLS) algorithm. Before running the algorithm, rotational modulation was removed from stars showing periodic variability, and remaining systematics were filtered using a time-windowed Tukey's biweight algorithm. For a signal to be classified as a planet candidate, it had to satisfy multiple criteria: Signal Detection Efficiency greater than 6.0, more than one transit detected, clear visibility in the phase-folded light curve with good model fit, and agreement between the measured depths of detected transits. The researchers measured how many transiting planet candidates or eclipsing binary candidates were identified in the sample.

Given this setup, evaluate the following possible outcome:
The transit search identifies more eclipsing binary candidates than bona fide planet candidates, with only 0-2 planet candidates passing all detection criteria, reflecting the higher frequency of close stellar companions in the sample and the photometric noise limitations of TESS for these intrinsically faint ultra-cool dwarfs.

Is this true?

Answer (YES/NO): NO